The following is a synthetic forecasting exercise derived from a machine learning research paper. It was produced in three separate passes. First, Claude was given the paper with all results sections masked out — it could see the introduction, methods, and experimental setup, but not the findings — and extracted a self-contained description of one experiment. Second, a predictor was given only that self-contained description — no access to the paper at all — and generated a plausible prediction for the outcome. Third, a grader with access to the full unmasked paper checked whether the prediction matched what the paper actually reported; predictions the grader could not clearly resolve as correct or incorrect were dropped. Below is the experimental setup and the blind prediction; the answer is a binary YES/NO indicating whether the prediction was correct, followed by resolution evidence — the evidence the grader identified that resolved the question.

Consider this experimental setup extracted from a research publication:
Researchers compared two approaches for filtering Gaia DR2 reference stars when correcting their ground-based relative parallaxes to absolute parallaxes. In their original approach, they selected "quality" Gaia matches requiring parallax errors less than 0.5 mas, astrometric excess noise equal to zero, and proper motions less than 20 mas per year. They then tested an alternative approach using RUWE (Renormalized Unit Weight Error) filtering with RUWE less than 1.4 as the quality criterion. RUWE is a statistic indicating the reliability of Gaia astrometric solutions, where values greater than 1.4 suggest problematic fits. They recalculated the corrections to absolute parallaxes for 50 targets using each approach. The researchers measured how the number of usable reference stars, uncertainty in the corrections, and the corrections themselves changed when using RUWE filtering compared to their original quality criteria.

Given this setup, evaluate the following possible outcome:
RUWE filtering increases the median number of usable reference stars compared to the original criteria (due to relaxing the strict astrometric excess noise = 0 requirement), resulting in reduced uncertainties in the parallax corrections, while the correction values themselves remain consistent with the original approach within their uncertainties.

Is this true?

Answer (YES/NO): YES